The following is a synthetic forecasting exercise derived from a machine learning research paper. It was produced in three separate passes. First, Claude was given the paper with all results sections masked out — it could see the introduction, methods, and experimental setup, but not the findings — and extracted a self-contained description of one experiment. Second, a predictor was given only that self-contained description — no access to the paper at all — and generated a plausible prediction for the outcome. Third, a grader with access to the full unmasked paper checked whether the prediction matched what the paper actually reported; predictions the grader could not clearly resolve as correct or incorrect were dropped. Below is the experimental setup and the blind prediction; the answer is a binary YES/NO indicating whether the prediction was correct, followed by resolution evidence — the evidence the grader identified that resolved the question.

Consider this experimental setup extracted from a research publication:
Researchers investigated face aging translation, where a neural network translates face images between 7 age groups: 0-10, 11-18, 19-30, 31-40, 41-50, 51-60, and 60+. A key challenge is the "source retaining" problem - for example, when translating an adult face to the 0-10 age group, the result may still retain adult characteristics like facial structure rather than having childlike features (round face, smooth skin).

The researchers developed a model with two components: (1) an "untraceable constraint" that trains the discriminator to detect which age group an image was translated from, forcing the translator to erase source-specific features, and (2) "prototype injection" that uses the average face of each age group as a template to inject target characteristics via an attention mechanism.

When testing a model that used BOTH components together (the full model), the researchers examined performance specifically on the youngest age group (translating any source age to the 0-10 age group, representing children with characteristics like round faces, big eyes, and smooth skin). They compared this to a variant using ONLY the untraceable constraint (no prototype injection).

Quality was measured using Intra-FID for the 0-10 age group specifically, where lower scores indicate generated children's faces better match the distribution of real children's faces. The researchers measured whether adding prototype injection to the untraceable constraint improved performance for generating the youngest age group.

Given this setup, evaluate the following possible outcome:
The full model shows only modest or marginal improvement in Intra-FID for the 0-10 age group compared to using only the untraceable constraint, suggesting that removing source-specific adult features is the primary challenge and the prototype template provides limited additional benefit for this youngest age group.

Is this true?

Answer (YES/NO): YES